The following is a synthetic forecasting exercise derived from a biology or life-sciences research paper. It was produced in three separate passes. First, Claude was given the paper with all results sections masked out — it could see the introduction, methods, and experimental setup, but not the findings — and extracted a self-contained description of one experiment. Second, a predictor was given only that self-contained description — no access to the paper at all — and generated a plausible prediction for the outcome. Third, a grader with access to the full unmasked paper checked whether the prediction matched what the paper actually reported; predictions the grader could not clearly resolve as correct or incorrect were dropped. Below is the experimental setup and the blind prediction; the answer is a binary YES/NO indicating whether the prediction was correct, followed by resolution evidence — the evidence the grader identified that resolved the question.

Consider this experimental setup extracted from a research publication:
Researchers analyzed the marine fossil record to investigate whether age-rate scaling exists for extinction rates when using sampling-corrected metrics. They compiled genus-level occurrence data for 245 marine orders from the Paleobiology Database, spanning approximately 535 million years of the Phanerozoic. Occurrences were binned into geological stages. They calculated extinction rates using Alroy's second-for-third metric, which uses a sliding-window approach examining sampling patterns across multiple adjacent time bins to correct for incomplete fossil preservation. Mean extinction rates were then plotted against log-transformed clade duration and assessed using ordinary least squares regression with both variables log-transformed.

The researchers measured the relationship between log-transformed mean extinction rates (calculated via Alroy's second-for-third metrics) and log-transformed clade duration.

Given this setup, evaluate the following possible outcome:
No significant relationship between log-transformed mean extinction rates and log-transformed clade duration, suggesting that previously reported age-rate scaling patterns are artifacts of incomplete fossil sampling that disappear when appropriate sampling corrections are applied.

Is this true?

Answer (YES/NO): YES